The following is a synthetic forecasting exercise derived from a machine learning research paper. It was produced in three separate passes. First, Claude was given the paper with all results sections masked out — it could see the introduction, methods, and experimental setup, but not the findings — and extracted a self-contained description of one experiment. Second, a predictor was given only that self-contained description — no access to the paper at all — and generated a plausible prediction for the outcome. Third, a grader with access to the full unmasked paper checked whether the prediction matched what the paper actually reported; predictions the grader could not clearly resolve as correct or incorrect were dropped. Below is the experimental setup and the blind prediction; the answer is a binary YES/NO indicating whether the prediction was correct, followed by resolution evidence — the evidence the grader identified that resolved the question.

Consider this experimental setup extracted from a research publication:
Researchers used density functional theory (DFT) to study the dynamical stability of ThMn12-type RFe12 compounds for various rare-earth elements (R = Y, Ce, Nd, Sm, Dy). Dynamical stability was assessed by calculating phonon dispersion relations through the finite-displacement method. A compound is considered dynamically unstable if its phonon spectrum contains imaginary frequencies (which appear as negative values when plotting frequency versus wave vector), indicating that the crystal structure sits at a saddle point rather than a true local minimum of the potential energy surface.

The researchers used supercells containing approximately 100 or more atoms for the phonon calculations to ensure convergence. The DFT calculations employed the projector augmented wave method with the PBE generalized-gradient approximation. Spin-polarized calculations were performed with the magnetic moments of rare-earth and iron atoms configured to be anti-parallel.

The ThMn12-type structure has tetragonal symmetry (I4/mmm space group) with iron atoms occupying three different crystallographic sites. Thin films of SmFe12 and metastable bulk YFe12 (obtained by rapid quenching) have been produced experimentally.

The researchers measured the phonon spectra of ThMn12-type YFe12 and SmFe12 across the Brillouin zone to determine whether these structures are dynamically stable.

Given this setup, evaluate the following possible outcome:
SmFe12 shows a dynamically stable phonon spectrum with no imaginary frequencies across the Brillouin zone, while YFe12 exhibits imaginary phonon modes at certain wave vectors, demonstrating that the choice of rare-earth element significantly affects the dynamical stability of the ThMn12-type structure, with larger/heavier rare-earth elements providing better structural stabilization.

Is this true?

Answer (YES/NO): NO